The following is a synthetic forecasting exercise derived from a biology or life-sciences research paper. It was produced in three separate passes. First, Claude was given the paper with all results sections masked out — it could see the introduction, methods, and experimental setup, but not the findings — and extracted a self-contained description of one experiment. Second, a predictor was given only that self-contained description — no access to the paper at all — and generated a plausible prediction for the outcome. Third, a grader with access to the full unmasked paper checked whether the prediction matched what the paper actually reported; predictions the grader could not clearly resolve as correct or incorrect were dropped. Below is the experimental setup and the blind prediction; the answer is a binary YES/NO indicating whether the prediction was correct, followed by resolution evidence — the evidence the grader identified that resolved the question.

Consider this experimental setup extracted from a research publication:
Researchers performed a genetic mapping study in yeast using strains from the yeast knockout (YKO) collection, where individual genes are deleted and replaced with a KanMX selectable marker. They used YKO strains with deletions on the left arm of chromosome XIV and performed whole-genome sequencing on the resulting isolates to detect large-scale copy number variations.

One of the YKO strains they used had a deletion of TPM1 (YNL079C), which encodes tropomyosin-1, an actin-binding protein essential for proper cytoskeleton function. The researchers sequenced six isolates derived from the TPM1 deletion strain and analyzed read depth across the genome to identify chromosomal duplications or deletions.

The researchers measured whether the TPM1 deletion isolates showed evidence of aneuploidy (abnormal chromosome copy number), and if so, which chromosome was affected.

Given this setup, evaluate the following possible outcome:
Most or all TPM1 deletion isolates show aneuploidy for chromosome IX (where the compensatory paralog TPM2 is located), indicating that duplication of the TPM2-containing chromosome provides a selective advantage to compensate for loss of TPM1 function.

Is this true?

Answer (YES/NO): YES